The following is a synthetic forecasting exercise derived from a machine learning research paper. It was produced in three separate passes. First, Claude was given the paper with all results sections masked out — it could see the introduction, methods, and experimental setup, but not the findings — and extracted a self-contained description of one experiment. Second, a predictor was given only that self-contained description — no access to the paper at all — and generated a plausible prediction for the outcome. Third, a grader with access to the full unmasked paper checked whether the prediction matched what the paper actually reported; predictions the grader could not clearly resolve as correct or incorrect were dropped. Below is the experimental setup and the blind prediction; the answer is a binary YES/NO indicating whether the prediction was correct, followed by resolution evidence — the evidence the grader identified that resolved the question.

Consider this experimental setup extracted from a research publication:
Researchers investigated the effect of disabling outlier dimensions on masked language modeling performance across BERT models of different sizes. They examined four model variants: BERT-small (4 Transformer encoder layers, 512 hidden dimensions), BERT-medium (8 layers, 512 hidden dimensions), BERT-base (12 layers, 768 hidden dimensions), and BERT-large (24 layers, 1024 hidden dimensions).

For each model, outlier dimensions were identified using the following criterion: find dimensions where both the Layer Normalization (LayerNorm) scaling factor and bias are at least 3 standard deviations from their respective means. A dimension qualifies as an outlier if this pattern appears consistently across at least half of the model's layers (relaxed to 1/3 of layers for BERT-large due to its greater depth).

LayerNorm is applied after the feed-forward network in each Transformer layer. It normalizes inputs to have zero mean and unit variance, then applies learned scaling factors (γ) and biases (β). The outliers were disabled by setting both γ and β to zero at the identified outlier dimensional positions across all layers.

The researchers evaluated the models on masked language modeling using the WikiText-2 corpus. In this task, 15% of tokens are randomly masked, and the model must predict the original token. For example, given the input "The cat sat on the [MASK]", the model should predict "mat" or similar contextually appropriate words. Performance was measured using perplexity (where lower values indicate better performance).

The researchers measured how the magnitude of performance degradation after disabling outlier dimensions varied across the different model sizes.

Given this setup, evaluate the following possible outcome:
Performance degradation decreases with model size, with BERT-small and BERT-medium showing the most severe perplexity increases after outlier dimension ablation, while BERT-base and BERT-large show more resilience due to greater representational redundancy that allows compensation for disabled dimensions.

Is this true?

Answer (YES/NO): NO